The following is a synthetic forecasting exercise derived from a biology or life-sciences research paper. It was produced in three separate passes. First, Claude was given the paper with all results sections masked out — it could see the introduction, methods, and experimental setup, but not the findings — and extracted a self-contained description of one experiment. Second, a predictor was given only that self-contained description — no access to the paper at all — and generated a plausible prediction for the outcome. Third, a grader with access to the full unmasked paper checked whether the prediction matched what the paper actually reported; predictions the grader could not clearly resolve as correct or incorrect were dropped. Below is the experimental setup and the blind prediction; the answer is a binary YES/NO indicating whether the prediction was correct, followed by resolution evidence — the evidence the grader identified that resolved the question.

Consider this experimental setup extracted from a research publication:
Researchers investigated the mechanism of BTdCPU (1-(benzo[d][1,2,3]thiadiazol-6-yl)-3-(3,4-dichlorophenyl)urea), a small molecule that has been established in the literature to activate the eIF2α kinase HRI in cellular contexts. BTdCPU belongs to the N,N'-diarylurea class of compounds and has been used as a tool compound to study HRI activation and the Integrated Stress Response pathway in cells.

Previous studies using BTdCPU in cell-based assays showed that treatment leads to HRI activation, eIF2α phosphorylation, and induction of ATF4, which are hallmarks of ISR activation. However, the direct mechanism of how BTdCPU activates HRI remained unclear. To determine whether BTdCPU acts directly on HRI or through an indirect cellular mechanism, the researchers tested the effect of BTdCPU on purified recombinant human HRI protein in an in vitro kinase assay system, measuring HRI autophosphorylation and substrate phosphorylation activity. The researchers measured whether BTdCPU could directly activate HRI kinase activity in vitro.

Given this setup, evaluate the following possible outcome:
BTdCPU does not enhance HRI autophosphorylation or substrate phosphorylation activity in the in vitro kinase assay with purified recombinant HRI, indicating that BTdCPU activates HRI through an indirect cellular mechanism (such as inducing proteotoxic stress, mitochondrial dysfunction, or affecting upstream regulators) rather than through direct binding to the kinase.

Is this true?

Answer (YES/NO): YES